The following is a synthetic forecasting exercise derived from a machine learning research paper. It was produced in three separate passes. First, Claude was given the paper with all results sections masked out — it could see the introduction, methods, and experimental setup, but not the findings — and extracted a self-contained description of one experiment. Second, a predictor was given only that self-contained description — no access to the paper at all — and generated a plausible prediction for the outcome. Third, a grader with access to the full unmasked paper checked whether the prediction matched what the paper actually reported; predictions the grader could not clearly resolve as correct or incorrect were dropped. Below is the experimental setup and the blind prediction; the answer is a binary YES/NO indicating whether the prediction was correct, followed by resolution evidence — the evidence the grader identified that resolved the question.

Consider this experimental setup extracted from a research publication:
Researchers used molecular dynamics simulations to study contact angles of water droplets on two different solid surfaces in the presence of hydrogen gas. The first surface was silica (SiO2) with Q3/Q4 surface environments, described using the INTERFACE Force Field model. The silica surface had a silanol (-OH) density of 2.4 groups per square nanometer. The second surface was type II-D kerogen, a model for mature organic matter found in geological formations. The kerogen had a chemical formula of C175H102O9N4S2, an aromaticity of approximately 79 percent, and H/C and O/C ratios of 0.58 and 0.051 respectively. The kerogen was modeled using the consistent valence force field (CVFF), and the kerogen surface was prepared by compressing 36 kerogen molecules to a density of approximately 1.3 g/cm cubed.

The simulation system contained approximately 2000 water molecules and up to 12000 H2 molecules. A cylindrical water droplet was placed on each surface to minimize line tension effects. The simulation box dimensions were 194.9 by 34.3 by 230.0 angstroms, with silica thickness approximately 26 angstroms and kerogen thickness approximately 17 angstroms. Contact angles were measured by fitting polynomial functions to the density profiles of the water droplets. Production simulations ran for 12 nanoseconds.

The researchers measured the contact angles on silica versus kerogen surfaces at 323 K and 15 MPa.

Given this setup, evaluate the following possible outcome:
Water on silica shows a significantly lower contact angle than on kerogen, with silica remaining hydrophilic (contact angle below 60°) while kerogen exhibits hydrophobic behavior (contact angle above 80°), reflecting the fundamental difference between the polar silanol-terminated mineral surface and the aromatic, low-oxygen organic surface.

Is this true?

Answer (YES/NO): NO